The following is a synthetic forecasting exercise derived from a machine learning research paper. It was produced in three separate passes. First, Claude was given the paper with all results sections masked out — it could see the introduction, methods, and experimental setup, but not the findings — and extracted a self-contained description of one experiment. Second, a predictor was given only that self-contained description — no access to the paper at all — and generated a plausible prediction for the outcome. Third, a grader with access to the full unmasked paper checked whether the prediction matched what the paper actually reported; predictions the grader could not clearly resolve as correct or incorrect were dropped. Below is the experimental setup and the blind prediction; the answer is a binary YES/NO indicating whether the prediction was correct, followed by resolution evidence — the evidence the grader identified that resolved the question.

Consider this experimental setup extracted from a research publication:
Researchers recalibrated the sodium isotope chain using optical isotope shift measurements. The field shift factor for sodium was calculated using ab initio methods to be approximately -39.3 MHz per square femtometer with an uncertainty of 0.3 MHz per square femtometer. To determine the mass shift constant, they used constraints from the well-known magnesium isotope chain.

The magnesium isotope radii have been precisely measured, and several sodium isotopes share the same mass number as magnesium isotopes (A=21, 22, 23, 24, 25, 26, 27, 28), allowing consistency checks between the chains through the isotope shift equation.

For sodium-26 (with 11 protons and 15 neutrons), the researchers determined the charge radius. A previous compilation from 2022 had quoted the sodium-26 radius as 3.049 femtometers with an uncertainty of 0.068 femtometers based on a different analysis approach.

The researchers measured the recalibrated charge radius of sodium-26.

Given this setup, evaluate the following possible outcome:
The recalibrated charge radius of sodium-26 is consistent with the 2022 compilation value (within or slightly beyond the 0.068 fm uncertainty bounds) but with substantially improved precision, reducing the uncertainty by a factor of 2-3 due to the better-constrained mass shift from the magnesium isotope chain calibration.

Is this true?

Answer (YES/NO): NO